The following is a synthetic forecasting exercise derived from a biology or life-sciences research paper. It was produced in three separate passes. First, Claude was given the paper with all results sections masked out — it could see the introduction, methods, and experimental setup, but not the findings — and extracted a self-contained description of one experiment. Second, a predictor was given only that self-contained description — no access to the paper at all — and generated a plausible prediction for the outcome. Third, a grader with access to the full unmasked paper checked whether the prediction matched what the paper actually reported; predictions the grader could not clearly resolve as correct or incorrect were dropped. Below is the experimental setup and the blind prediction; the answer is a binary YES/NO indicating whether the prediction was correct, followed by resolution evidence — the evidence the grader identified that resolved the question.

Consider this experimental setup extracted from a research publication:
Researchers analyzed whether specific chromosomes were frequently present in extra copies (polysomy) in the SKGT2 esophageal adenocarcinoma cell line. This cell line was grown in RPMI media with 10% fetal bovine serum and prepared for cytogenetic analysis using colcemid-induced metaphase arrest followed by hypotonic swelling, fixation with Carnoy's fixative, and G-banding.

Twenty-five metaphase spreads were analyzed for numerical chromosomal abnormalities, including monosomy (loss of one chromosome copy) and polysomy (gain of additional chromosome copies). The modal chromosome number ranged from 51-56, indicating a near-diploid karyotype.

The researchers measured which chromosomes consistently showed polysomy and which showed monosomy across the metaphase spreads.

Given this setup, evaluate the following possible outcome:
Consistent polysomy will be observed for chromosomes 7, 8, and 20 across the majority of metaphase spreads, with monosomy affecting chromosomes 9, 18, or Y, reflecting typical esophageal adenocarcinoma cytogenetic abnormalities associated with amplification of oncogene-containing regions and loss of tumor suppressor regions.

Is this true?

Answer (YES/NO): NO